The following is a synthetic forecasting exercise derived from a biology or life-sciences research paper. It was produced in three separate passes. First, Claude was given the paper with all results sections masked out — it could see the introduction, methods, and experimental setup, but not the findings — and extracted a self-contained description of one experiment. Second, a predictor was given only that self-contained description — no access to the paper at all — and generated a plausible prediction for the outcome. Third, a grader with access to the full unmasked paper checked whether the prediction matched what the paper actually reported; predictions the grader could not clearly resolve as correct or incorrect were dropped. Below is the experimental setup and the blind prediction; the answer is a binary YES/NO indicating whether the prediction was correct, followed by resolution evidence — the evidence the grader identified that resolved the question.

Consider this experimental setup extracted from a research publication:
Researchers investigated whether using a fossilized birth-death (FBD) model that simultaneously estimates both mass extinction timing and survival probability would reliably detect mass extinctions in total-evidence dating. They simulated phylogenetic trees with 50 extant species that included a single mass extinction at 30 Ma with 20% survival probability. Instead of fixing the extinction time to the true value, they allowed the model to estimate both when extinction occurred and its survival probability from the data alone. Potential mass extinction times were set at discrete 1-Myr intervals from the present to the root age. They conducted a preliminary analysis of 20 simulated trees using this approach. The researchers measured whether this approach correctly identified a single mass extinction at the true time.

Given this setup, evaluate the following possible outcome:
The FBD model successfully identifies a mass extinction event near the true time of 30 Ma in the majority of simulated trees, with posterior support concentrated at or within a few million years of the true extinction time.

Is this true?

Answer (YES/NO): NO